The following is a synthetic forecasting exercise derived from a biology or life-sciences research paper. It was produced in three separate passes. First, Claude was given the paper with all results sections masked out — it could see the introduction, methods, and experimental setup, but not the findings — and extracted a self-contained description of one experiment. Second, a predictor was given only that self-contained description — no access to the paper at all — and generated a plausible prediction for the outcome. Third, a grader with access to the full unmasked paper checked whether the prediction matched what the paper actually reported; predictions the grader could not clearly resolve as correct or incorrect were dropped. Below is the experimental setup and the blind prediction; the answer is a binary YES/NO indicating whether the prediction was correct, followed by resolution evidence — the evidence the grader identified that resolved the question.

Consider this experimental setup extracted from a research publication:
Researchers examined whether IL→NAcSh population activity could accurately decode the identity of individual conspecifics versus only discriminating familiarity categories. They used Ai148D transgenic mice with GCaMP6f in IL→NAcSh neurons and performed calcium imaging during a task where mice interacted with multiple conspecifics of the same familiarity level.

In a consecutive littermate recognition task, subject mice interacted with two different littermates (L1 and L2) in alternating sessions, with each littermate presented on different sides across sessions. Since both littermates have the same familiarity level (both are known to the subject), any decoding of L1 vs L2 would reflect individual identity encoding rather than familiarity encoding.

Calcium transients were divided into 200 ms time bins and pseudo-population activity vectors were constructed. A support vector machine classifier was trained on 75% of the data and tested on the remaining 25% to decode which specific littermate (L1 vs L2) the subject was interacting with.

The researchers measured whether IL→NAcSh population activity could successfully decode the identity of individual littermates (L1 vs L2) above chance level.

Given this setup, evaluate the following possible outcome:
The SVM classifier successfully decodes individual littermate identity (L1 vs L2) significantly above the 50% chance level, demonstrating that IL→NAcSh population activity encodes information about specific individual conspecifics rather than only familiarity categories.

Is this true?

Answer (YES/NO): YES